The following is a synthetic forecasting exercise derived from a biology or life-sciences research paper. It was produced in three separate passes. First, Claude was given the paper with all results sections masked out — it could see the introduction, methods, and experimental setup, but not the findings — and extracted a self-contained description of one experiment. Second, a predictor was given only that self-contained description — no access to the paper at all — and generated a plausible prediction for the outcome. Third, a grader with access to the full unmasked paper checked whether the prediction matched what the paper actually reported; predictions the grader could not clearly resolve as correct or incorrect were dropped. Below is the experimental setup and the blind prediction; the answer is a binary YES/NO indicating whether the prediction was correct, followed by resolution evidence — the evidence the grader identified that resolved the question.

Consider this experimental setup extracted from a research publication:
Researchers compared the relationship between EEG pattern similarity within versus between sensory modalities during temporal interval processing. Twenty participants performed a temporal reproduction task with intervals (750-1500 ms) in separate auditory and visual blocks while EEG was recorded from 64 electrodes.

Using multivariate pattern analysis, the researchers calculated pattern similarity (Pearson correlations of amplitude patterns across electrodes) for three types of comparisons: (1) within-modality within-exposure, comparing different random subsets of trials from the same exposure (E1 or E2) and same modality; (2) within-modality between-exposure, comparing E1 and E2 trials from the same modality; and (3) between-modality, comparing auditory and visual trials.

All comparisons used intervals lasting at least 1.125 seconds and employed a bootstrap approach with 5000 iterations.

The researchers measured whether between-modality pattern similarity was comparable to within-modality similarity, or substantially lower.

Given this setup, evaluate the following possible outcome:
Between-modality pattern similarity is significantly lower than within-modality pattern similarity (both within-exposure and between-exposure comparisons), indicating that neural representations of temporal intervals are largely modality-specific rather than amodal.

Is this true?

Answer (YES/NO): NO